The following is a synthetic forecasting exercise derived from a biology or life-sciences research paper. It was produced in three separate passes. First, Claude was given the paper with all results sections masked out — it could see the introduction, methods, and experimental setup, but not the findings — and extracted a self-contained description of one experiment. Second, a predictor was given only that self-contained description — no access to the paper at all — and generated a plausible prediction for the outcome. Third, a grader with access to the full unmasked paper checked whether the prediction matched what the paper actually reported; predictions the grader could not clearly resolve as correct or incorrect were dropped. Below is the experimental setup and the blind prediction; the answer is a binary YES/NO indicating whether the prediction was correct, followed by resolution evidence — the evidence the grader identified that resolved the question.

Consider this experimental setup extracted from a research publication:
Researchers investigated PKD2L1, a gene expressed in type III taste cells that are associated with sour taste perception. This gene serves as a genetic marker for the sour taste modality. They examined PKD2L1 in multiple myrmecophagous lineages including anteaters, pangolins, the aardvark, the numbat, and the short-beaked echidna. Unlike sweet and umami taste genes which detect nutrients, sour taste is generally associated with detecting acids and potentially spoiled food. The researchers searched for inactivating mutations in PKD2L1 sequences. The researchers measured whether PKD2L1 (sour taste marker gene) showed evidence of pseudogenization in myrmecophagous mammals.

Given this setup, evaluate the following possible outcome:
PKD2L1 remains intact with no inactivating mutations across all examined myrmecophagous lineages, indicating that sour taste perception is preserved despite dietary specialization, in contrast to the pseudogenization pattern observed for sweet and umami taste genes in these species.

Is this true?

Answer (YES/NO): NO